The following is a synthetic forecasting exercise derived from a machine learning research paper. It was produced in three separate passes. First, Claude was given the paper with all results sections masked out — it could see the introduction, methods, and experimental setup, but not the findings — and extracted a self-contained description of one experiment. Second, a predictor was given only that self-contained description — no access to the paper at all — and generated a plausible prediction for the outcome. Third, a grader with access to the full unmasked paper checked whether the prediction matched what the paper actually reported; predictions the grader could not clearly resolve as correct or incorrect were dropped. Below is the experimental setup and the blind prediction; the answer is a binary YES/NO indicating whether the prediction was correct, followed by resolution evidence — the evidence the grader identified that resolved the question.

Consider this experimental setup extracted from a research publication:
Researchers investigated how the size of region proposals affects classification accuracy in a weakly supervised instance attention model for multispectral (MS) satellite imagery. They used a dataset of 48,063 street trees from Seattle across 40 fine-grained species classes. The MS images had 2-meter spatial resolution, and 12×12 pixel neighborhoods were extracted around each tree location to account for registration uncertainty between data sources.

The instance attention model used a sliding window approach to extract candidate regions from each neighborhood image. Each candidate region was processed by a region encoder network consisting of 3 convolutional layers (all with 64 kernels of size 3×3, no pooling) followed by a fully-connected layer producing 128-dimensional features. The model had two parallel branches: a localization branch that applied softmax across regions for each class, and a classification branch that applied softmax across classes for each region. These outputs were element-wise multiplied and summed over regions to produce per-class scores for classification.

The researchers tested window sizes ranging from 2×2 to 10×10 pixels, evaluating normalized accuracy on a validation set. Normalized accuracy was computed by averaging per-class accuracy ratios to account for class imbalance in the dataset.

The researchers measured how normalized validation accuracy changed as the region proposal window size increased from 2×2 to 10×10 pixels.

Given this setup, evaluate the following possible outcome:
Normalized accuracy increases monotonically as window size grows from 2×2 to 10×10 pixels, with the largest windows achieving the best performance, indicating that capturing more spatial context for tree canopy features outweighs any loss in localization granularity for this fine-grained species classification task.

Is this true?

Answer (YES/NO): NO